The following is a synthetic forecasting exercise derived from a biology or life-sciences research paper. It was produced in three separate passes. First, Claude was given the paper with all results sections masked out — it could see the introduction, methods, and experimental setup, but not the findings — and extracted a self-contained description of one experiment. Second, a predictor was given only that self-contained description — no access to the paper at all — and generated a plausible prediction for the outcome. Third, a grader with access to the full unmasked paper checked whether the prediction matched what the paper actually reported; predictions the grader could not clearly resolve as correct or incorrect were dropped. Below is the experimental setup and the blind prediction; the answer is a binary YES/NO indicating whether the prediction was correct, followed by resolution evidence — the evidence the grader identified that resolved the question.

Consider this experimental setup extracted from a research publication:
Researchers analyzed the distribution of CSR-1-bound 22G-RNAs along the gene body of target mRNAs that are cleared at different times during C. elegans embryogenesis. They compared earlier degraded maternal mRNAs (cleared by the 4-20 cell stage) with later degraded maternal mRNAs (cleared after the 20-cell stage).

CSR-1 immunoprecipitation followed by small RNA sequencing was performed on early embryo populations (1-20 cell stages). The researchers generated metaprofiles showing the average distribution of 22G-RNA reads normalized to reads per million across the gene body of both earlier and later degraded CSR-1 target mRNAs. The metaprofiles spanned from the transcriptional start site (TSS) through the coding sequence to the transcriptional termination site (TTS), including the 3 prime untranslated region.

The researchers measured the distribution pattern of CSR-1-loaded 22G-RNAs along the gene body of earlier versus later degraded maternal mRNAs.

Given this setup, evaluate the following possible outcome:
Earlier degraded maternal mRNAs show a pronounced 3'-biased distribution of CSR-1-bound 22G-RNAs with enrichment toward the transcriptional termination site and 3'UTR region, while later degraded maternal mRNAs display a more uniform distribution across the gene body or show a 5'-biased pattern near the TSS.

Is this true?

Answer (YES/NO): NO